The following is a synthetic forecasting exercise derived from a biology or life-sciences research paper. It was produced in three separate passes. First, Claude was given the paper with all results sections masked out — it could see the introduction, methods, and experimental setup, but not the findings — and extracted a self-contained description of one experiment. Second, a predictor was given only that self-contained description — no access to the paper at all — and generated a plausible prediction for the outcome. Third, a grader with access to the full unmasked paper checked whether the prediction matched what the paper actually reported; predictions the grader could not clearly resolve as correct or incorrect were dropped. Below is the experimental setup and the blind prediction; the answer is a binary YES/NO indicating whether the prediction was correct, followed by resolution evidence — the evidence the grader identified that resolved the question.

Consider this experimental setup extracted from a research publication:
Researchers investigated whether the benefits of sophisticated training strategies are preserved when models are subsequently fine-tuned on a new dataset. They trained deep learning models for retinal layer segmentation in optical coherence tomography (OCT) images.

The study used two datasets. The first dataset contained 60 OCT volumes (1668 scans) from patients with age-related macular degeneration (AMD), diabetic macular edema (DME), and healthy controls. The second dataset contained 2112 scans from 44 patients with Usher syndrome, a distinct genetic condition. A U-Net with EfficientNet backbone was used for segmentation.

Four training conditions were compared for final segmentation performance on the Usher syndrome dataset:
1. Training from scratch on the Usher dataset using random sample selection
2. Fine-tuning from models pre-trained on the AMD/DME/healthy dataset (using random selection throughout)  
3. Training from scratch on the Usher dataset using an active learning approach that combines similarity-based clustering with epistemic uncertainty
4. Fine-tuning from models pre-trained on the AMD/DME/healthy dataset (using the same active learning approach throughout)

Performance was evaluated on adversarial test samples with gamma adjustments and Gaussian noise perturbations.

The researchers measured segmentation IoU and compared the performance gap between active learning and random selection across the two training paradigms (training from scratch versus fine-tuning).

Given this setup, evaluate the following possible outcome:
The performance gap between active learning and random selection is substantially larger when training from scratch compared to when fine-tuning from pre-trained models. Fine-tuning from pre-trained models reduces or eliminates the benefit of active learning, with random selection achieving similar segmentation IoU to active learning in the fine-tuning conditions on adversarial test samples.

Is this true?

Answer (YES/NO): NO